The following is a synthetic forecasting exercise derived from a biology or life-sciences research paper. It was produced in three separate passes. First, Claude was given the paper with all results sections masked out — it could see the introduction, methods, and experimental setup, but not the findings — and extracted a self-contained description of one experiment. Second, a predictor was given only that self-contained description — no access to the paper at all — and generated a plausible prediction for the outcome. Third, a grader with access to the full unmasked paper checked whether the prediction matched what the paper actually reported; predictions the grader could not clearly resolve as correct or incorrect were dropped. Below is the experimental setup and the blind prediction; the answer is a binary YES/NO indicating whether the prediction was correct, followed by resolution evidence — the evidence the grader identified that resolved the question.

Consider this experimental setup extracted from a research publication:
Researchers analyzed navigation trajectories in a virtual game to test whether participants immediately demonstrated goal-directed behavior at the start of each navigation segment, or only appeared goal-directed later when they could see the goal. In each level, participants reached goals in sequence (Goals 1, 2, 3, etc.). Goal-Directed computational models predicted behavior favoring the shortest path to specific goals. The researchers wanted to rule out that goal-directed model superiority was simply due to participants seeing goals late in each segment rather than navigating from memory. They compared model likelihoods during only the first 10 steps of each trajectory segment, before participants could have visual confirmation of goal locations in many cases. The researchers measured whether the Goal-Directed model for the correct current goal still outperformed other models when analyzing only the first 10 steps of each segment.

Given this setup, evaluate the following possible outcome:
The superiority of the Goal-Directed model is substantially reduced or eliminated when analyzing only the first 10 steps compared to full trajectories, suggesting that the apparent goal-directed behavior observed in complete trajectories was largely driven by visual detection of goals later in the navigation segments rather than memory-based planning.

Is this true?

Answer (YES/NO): NO